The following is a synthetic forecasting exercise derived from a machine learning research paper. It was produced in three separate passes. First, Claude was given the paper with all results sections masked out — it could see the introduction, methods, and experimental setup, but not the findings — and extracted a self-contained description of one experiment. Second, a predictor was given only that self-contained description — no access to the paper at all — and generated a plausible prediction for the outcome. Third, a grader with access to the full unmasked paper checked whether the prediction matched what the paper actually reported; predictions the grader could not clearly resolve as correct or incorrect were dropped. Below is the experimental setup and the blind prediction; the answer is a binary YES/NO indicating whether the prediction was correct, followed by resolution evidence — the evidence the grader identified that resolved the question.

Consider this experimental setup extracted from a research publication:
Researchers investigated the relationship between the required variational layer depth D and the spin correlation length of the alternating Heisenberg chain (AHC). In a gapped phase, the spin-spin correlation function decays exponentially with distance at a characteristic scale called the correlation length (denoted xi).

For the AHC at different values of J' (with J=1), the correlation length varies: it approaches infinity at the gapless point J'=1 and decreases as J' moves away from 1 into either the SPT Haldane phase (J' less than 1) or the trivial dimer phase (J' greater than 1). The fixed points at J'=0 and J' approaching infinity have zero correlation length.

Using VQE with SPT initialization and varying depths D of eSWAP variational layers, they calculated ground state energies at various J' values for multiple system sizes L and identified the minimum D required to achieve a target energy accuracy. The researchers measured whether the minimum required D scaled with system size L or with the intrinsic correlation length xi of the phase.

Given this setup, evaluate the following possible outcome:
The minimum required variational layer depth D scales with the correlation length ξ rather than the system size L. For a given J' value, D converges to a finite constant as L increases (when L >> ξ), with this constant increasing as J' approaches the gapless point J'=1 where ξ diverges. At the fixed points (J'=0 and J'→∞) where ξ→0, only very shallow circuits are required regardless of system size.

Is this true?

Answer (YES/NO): YES